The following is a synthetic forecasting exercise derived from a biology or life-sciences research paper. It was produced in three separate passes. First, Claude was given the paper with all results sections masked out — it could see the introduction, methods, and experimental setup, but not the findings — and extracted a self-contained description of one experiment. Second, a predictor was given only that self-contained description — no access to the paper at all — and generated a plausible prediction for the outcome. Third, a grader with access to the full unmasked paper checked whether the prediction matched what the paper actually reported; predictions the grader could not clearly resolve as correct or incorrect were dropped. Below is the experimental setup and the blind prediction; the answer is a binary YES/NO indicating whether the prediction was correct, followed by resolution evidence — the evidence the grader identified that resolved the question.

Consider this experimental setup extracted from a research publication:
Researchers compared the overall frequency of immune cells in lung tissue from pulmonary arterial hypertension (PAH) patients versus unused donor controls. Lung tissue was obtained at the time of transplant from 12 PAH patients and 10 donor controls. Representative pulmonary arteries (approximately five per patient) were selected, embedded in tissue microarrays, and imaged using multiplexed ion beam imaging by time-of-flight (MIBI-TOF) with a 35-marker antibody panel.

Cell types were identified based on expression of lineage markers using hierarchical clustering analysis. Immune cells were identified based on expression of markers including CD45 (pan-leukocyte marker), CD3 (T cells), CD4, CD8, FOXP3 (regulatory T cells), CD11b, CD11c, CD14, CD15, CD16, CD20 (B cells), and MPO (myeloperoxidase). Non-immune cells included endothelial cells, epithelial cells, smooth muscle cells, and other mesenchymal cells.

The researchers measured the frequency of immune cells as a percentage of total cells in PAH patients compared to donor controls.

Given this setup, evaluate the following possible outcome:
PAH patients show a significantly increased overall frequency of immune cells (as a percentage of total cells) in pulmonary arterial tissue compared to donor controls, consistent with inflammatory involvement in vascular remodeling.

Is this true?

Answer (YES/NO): YES